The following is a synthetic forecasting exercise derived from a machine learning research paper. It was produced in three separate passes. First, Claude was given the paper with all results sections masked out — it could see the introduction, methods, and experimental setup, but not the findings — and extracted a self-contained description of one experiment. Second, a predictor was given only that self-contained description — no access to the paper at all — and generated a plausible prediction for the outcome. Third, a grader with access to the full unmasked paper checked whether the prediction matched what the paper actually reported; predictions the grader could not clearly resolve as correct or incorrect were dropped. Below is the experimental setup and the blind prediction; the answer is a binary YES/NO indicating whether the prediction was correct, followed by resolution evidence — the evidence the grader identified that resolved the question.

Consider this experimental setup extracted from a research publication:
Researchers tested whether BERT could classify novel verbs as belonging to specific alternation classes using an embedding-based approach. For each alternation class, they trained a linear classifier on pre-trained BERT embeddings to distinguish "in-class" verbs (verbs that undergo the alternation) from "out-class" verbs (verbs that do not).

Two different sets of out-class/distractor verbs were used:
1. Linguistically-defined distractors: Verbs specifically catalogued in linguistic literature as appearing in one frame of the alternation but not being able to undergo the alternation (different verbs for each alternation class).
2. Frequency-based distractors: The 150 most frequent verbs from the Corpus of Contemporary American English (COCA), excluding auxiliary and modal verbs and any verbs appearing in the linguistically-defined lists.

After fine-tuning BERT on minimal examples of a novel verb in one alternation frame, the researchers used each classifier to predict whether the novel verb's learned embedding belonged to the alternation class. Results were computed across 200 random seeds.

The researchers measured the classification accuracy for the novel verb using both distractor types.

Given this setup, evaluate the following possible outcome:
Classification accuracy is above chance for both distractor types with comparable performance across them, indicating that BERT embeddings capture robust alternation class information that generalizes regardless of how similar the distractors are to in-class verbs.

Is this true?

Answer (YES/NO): YES